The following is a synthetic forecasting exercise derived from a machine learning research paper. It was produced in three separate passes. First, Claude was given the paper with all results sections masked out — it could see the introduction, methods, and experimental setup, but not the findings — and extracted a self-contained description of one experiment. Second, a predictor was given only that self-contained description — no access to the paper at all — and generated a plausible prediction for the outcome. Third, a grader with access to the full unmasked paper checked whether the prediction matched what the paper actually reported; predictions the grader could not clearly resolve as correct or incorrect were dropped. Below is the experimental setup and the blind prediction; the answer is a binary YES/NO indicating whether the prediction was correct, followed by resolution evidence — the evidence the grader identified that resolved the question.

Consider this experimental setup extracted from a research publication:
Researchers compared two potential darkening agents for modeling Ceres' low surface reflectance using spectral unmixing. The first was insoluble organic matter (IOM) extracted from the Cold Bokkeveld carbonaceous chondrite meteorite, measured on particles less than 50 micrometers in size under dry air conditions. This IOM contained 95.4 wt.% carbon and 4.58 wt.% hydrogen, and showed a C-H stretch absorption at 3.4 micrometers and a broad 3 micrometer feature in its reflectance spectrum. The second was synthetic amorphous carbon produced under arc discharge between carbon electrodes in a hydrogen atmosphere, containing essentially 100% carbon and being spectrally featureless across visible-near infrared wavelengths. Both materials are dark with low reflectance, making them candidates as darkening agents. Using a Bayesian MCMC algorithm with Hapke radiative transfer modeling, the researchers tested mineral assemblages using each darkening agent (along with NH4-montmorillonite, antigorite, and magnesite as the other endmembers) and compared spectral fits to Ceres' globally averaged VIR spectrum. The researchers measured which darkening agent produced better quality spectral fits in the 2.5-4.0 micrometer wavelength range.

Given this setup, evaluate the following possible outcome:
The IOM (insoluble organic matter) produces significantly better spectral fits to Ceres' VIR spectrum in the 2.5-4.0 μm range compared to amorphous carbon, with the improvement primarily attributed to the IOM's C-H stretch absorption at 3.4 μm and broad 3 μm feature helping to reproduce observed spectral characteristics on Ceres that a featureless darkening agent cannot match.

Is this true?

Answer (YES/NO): NO